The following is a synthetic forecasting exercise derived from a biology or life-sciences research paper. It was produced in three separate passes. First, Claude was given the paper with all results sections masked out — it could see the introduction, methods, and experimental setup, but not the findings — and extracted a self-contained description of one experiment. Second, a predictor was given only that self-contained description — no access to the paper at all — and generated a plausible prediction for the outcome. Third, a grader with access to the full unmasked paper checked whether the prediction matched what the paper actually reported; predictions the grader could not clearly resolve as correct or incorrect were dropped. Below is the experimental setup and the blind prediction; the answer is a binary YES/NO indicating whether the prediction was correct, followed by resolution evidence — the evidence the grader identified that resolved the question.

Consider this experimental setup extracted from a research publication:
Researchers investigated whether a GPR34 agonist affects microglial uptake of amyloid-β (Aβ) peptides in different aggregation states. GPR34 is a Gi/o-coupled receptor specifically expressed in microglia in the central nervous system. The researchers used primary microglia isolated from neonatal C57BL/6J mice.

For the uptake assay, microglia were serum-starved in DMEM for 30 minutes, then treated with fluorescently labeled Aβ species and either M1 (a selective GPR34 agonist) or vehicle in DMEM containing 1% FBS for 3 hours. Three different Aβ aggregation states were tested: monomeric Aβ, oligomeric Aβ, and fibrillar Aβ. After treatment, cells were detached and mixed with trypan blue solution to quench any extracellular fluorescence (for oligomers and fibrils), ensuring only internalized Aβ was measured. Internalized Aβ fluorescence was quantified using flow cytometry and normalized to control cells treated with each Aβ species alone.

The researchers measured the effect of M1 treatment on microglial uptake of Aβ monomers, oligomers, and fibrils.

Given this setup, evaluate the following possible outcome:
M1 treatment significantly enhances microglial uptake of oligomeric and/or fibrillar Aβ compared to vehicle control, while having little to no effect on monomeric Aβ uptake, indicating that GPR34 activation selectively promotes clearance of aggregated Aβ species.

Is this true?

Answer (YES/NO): NO